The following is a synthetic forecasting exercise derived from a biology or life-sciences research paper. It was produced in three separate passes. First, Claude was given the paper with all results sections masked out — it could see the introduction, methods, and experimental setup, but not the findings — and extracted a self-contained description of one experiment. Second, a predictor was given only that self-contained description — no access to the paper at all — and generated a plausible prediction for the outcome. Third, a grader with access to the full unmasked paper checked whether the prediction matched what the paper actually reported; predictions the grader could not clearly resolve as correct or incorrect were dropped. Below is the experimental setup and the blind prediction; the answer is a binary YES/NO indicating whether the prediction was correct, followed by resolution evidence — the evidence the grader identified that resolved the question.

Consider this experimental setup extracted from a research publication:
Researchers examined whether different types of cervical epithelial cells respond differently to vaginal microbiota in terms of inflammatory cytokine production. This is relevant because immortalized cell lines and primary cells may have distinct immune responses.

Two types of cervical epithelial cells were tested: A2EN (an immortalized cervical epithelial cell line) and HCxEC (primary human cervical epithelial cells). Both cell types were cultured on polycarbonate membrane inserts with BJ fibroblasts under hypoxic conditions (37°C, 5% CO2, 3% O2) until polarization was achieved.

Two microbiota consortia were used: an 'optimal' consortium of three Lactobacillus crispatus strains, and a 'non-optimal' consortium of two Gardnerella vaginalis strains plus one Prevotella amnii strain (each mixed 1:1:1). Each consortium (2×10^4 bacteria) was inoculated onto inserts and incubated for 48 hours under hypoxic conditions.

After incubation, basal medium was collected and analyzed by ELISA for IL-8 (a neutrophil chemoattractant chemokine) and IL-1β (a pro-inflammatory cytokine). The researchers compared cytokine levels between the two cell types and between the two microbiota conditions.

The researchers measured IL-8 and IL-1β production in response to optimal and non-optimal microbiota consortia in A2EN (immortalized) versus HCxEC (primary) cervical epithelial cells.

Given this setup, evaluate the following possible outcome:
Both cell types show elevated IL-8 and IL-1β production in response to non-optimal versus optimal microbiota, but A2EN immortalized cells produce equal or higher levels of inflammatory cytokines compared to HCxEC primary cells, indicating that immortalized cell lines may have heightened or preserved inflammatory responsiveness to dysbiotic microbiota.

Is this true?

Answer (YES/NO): NO